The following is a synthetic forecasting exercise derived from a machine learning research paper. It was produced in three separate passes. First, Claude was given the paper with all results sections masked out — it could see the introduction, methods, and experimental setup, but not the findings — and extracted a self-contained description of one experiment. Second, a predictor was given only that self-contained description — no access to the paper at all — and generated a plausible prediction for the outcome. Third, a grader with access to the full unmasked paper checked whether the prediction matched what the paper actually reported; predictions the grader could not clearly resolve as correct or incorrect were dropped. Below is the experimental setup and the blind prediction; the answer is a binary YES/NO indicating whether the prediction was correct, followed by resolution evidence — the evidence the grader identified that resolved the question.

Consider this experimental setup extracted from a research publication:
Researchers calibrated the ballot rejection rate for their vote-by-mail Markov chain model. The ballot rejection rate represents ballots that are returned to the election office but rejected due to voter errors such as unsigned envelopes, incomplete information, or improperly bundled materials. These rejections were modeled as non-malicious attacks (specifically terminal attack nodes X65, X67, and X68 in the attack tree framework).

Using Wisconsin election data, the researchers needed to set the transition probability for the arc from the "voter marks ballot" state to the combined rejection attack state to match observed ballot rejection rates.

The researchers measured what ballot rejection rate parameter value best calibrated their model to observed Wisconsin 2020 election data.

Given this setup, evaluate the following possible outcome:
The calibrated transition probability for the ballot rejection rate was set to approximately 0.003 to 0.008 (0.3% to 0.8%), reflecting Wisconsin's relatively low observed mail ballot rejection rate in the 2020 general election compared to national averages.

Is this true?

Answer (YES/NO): NO